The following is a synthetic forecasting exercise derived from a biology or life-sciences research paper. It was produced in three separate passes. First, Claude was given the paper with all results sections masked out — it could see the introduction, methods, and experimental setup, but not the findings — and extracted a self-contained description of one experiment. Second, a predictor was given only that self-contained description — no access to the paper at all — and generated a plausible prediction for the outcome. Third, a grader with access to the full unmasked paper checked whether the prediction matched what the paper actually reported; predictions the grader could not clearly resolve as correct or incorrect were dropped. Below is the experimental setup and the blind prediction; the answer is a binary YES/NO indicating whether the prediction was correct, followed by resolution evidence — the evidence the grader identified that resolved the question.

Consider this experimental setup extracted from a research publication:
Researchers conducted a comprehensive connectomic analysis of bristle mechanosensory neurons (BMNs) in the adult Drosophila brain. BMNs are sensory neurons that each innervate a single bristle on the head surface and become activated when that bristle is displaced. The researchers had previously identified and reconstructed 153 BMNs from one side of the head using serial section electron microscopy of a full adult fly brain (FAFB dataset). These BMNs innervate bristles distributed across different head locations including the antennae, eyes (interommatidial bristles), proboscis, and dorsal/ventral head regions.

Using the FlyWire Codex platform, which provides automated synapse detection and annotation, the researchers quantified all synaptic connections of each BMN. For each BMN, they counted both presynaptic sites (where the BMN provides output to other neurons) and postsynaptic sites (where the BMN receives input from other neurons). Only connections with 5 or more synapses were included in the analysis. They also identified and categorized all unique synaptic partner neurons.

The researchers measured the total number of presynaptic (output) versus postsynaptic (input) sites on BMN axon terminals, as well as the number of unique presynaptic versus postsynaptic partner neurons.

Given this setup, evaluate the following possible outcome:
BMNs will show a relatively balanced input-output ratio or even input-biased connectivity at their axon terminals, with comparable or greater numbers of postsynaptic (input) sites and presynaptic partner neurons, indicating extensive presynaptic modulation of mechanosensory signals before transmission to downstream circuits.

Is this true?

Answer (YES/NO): NO